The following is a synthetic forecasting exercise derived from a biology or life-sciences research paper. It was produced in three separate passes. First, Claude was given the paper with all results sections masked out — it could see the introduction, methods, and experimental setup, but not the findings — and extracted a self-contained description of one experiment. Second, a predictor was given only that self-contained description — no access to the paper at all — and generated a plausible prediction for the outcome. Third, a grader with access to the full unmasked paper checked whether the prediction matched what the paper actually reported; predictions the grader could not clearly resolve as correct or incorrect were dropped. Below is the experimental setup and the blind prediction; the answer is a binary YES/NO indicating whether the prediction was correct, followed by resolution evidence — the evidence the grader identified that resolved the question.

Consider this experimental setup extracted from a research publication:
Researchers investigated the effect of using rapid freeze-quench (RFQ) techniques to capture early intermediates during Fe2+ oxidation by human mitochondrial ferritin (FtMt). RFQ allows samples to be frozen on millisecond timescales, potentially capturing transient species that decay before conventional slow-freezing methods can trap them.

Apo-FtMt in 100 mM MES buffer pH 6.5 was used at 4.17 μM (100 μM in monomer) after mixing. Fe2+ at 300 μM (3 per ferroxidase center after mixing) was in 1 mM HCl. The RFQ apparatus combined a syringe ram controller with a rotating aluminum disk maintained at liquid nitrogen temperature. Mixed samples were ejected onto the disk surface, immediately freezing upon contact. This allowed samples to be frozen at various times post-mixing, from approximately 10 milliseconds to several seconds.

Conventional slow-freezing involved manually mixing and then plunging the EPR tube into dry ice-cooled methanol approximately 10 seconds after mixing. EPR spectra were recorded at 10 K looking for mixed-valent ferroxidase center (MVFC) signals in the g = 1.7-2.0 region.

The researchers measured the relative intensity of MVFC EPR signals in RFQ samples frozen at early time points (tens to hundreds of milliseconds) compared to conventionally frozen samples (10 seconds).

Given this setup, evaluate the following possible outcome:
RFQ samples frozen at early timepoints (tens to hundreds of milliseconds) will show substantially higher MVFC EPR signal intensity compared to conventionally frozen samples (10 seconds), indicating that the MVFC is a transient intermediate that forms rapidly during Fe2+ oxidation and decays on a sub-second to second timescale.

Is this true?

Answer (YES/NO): NO